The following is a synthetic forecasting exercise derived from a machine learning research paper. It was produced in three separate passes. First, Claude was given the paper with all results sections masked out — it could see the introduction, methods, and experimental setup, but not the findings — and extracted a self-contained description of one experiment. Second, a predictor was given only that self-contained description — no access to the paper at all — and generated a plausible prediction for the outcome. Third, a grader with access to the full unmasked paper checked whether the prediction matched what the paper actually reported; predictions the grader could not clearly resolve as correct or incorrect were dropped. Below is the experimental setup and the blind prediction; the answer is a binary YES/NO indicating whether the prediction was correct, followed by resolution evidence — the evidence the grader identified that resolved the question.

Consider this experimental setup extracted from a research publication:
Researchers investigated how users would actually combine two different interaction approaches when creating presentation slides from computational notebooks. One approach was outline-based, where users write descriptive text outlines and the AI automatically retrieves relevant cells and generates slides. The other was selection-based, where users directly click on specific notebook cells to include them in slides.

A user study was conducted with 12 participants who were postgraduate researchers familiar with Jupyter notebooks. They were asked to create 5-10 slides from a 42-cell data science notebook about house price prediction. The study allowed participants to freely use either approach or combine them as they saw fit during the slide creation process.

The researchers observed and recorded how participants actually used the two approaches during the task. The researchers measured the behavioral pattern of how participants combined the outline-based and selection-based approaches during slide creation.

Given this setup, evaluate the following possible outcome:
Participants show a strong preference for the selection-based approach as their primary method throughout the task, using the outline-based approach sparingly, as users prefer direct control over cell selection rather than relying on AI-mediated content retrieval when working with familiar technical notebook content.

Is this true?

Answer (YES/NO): NO